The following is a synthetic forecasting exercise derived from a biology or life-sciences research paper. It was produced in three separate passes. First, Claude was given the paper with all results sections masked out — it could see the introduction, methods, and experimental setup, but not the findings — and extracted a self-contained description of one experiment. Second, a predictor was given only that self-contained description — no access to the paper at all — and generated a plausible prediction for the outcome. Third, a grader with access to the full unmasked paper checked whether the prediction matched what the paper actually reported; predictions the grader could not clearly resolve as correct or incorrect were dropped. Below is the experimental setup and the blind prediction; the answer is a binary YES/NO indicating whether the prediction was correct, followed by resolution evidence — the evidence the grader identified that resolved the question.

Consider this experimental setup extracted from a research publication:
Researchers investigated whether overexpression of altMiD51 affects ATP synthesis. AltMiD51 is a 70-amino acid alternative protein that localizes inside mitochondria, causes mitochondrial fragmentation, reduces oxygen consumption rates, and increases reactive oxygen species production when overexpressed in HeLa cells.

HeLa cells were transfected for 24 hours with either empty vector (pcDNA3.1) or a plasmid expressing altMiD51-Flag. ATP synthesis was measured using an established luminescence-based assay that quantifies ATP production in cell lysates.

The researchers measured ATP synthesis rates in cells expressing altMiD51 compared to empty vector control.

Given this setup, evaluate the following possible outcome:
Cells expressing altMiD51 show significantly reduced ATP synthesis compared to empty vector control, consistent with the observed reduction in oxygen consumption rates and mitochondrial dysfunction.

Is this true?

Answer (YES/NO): NO